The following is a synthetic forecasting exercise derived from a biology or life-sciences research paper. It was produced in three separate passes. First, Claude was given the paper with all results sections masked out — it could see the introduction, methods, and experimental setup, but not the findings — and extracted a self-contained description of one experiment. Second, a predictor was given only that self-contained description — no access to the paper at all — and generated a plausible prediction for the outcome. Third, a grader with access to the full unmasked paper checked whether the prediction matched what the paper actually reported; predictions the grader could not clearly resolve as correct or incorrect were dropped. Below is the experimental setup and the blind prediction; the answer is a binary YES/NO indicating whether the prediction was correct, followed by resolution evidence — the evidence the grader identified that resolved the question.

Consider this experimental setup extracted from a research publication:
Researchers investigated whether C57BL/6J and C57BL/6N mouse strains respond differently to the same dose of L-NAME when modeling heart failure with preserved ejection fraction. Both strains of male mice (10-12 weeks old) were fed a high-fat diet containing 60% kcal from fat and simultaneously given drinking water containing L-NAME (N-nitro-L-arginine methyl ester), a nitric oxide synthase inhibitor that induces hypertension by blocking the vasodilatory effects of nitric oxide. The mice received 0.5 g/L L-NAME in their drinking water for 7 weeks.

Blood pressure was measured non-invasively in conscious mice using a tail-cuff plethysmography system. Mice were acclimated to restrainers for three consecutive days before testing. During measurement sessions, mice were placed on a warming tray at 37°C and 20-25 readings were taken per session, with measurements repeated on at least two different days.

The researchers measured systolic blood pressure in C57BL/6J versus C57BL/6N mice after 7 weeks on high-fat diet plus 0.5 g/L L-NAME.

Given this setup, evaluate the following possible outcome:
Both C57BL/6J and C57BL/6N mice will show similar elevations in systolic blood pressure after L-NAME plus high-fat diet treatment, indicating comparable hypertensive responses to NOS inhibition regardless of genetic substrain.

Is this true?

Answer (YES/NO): NO